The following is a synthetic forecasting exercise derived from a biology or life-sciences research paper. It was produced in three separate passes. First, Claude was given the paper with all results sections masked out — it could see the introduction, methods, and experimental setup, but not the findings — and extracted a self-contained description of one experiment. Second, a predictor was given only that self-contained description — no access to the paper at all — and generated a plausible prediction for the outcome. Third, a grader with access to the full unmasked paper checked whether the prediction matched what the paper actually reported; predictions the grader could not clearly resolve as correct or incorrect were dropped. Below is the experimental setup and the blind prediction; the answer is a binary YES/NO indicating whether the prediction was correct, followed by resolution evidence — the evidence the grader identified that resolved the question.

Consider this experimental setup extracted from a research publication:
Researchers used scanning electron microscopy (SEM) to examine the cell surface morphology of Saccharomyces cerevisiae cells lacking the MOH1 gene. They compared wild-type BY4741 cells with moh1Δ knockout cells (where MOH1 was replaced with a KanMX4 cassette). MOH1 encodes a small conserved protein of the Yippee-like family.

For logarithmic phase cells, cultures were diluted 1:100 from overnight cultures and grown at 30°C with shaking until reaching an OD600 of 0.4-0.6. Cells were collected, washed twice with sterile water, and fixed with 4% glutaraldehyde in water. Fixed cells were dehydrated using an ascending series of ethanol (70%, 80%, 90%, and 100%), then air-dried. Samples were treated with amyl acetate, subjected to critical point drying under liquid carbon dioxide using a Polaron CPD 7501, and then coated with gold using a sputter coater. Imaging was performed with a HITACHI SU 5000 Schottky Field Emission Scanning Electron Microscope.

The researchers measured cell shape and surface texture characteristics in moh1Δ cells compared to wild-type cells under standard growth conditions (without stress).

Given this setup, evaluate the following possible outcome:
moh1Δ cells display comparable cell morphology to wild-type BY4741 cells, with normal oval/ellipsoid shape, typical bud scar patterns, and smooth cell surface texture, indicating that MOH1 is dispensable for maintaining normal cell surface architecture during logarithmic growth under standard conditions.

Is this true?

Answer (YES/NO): NO